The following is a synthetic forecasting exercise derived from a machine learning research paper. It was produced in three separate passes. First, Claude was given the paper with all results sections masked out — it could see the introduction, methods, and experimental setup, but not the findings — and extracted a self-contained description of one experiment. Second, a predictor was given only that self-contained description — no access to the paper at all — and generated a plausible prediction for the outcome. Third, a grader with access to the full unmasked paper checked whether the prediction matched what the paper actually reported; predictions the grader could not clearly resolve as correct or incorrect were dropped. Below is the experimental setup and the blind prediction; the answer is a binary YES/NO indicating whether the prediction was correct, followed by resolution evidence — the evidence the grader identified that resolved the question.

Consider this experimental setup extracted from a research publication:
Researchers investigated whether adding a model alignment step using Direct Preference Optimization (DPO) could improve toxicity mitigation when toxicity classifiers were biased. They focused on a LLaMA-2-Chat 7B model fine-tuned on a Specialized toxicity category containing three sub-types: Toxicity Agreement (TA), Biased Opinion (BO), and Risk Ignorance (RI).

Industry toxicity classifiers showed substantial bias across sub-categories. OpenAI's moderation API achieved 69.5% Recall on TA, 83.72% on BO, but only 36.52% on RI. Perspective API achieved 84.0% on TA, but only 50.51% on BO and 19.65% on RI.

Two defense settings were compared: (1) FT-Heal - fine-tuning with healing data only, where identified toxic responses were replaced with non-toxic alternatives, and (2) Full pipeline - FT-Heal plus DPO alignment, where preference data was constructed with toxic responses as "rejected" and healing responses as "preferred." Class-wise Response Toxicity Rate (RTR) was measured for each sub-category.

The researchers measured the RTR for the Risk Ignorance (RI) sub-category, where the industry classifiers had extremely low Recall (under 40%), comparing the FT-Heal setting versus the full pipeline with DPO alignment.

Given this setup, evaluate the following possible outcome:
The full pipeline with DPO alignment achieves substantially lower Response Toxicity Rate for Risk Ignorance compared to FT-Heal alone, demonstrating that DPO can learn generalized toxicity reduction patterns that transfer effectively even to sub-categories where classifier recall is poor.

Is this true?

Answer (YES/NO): YES